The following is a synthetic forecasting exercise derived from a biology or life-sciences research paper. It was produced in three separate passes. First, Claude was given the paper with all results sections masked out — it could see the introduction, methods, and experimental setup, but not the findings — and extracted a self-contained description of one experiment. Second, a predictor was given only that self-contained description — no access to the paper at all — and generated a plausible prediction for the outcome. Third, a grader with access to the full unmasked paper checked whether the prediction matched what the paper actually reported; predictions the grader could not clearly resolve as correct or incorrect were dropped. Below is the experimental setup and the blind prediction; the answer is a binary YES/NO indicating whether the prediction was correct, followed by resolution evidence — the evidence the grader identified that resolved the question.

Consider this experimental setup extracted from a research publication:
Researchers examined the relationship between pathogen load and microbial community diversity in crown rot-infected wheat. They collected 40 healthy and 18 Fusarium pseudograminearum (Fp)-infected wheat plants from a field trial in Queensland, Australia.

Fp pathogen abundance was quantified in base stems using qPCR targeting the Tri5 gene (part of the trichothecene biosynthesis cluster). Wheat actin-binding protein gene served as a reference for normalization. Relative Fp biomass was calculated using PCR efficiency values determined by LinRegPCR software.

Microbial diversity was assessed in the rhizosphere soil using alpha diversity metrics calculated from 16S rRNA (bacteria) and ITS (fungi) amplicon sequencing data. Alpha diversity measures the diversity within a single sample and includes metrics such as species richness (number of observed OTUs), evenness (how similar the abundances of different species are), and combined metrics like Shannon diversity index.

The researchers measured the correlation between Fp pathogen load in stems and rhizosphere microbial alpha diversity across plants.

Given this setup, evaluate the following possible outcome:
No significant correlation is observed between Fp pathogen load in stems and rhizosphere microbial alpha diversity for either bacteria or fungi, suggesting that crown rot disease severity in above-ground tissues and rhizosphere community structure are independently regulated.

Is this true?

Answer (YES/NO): YES